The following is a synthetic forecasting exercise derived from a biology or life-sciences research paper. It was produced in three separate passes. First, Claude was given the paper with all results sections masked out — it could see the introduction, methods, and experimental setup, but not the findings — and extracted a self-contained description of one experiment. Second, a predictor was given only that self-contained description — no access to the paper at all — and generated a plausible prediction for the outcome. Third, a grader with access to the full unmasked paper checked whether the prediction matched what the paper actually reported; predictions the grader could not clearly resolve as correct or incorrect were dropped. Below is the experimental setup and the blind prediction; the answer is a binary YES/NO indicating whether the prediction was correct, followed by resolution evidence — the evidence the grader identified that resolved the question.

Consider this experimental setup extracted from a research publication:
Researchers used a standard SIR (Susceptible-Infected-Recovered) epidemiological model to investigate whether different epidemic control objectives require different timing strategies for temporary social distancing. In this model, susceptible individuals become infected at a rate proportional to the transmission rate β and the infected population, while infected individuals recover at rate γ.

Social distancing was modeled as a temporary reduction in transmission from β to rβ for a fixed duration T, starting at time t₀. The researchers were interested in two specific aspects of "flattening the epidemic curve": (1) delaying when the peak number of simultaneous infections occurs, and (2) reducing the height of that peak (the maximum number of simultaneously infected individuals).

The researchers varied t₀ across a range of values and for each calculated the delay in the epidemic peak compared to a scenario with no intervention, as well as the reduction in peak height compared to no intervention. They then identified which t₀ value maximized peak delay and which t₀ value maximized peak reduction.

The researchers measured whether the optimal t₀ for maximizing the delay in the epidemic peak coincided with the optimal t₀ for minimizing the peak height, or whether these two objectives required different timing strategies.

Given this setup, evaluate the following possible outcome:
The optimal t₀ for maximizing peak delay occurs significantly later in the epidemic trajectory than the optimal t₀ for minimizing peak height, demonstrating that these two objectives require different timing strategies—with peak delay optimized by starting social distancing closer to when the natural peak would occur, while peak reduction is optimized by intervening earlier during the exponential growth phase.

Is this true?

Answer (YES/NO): NO